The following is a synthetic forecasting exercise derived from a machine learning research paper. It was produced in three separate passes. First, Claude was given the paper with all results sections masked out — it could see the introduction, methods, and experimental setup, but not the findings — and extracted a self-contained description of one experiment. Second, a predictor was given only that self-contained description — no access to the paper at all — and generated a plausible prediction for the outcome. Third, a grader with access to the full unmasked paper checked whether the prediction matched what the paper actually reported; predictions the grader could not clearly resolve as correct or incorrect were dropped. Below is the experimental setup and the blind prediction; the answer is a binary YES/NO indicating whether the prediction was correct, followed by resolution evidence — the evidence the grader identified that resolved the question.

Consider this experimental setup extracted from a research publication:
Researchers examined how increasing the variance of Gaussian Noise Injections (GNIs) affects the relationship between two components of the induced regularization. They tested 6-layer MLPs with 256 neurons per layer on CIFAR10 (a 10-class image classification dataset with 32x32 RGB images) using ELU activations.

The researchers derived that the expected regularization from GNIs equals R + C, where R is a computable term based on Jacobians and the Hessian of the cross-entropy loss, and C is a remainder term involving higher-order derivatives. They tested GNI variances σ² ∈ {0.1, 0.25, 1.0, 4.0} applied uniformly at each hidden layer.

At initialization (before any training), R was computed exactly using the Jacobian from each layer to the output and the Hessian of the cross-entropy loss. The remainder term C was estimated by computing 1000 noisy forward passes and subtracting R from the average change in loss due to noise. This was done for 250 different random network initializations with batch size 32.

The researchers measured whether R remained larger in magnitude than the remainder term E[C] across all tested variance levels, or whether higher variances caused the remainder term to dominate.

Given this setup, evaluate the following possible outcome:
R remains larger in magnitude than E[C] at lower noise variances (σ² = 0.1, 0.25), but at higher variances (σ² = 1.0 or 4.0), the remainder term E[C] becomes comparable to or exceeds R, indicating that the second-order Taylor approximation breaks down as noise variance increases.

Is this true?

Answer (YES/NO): NO